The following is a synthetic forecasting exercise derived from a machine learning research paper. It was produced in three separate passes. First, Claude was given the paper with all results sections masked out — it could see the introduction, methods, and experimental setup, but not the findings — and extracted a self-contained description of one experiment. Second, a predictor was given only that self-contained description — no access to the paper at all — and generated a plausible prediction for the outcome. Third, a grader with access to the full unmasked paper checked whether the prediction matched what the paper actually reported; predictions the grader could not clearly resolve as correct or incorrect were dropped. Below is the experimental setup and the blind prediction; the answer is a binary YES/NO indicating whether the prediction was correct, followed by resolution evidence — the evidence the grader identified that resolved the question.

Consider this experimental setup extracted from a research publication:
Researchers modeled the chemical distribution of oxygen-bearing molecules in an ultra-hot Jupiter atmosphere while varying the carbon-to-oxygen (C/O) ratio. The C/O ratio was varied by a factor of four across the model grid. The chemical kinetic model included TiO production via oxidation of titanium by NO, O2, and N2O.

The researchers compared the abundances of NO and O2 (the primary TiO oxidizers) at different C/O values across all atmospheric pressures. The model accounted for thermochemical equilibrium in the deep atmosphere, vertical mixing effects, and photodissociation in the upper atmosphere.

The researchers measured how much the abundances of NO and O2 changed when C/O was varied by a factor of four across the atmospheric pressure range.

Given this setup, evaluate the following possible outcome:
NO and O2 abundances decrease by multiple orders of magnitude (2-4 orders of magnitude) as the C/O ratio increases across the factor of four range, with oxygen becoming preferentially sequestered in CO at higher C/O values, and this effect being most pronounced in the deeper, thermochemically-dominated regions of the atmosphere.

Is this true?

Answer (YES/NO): NO